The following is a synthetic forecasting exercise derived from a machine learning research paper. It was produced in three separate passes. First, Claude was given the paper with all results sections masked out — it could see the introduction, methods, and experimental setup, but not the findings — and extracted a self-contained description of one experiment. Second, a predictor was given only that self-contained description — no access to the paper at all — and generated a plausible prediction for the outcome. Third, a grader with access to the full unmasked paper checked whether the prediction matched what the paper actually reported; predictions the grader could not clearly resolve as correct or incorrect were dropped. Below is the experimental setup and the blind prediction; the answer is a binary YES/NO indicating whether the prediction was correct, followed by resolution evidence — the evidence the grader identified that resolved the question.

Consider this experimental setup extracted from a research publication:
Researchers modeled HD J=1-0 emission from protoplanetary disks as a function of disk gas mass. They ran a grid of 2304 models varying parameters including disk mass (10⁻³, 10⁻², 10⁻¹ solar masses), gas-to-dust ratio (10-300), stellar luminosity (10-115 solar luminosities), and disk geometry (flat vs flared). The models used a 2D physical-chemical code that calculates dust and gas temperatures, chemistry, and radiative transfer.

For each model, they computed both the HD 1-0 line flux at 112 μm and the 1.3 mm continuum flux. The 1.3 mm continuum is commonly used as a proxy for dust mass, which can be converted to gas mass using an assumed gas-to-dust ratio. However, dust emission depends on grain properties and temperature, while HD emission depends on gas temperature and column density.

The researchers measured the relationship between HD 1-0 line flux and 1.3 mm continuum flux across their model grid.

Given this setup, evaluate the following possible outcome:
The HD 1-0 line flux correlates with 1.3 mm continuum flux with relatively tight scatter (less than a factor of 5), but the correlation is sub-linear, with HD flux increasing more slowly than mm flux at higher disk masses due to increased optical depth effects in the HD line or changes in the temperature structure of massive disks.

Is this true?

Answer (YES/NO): NO